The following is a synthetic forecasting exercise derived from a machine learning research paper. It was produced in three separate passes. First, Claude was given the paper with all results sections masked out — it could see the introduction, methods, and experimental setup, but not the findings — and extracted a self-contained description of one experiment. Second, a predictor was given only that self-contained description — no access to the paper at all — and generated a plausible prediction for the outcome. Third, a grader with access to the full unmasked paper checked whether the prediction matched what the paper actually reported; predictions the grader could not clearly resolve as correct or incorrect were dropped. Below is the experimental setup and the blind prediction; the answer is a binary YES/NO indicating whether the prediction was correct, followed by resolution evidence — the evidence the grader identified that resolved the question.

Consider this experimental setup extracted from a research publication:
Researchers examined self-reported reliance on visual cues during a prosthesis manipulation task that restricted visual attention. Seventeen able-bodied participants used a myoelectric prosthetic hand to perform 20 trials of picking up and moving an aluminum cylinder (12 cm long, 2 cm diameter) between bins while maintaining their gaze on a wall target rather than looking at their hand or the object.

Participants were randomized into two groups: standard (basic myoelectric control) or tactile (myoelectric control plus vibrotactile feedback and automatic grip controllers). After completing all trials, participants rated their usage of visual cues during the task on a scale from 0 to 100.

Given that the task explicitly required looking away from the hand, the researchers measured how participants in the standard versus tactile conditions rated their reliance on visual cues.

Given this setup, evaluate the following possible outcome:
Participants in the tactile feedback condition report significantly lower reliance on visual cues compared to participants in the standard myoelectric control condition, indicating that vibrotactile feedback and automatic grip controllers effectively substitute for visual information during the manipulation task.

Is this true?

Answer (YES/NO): NO